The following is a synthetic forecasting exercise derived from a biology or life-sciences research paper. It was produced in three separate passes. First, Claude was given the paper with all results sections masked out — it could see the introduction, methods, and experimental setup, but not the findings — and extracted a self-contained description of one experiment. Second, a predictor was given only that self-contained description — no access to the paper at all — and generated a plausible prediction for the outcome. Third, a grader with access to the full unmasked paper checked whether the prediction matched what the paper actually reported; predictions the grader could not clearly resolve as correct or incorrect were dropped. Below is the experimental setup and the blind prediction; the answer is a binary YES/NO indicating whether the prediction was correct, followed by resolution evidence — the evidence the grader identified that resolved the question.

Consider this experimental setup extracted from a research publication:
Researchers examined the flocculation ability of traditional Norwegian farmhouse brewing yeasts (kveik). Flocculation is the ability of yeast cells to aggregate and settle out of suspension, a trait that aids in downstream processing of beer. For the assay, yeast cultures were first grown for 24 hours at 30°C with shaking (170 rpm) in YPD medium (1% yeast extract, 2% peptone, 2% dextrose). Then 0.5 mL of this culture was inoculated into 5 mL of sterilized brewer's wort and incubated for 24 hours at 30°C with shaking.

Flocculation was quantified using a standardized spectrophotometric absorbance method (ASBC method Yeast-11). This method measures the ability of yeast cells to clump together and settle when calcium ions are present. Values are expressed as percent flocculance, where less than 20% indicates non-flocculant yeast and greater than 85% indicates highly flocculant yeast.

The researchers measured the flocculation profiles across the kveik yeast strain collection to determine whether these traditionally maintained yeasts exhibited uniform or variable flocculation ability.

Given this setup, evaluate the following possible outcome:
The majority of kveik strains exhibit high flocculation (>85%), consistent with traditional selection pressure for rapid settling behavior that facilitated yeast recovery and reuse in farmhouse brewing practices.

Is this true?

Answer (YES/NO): NO